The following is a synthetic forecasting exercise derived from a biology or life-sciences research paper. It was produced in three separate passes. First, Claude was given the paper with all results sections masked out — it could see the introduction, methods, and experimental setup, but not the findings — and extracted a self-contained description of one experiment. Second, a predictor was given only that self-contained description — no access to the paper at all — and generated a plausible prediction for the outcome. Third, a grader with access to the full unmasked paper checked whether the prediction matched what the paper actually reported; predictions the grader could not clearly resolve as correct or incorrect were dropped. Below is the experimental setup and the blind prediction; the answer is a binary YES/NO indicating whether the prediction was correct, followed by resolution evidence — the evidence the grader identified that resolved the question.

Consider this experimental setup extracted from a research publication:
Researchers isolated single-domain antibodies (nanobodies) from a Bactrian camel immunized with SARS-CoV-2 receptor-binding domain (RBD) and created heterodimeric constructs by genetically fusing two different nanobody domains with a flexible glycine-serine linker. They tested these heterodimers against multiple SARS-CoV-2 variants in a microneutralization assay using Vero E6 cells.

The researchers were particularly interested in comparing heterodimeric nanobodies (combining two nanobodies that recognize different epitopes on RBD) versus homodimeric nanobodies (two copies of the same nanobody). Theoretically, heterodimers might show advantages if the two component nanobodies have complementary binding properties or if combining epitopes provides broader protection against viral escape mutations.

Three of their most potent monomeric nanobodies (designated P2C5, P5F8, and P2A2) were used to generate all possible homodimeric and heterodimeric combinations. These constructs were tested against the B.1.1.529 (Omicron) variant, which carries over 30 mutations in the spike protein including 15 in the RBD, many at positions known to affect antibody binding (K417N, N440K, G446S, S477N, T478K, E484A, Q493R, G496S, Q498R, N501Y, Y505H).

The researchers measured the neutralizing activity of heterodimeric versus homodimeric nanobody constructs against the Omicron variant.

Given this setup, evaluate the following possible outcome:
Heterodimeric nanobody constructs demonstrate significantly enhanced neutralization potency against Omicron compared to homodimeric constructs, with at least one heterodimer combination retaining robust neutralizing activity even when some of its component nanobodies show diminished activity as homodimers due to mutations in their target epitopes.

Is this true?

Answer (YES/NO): NO